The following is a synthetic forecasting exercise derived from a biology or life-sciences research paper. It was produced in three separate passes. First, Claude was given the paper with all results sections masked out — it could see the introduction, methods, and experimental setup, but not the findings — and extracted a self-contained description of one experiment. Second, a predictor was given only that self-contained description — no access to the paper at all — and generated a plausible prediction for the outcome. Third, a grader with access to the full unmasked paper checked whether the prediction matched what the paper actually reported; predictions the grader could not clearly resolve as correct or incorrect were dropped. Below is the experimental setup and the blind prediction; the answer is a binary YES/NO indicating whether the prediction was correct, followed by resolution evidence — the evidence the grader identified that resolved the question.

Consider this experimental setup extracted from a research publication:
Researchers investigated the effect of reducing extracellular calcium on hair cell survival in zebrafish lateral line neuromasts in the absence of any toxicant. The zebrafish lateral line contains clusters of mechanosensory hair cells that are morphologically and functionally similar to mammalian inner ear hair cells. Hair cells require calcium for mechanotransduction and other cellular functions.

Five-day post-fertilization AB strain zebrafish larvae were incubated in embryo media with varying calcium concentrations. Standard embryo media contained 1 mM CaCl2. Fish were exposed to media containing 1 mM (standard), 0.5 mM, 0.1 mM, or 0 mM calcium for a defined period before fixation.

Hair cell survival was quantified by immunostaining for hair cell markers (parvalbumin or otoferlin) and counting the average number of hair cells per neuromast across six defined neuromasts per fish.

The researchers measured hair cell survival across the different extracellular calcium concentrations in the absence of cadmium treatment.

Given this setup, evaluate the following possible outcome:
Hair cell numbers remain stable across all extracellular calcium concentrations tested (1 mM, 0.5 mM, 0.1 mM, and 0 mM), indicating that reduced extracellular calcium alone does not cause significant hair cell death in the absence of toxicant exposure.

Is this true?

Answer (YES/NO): NO